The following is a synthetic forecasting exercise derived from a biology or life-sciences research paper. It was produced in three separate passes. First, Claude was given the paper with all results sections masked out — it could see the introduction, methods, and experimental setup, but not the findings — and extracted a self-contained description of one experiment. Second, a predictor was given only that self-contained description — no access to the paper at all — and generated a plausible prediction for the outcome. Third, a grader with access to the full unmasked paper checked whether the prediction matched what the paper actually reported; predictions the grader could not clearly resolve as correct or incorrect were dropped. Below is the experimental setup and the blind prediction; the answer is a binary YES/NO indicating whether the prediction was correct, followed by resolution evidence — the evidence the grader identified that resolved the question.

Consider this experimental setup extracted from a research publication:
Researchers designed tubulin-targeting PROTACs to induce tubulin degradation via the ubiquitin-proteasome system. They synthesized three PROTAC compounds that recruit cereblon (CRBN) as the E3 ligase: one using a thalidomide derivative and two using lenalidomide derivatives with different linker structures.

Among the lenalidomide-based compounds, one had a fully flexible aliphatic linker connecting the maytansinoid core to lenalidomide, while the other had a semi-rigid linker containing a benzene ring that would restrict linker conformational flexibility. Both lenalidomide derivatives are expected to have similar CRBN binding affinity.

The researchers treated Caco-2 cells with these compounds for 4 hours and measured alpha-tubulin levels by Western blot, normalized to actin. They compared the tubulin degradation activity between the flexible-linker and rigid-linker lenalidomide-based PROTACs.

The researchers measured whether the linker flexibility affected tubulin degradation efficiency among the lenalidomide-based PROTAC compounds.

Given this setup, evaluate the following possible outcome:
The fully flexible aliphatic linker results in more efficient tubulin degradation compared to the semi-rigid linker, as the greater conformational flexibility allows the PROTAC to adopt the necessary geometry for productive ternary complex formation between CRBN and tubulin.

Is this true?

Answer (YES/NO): YES